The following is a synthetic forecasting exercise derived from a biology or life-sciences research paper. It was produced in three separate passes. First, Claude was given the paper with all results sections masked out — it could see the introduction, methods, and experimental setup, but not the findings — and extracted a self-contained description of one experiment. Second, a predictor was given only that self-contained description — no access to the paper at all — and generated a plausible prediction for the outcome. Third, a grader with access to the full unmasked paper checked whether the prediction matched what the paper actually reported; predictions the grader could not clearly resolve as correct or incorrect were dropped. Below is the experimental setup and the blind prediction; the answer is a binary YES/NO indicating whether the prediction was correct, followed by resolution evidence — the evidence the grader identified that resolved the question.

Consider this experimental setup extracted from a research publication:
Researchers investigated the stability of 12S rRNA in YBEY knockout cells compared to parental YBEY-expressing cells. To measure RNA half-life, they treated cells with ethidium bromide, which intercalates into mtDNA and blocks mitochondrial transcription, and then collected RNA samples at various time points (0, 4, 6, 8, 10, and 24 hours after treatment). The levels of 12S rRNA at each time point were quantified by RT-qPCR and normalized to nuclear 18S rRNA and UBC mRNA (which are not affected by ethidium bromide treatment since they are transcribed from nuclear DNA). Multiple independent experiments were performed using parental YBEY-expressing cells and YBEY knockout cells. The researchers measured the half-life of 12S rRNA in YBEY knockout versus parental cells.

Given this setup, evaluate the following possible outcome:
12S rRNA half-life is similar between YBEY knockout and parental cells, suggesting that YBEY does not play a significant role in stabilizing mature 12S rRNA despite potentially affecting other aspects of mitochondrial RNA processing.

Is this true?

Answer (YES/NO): NO